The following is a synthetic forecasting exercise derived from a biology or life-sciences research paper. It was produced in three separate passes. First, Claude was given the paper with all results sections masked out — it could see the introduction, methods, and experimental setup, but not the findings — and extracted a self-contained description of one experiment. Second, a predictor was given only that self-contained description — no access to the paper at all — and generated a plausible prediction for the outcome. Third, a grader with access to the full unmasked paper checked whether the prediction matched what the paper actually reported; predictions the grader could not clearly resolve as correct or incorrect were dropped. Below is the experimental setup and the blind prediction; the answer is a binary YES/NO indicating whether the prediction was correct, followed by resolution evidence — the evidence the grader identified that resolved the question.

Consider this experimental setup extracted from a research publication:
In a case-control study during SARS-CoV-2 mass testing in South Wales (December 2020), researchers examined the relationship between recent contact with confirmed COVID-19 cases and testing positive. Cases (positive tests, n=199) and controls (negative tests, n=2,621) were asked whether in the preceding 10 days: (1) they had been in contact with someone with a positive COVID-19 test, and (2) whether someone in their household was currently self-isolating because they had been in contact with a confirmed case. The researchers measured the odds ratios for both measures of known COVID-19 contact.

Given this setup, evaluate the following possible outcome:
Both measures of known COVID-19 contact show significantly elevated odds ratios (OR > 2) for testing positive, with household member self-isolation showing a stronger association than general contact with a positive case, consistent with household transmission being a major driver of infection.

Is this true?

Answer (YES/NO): YES